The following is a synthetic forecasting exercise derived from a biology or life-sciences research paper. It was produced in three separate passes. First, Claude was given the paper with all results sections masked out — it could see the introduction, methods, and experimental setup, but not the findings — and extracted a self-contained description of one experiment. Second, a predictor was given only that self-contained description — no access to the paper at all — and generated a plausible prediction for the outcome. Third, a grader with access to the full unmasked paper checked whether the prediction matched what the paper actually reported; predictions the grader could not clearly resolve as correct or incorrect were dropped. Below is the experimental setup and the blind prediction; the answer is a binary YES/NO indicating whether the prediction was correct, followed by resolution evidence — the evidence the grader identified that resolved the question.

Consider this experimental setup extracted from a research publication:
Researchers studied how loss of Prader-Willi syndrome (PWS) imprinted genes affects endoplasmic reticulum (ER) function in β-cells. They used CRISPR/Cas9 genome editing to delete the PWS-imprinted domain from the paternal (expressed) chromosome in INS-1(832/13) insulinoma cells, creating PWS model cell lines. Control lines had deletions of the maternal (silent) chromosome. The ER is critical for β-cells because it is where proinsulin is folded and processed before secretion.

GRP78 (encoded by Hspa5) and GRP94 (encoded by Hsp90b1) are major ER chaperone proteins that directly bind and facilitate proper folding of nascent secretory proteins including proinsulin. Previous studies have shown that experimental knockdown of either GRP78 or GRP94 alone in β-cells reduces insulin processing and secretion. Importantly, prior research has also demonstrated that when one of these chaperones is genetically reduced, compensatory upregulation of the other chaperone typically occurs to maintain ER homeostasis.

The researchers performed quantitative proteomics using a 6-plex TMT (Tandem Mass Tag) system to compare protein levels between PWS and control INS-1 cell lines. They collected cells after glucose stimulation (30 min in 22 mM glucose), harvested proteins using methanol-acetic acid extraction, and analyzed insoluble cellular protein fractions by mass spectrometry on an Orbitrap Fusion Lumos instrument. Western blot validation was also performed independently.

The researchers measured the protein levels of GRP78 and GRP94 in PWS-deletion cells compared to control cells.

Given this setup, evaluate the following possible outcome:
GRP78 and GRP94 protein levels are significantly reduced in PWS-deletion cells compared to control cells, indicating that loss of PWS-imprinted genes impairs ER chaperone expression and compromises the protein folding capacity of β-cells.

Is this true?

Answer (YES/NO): YES